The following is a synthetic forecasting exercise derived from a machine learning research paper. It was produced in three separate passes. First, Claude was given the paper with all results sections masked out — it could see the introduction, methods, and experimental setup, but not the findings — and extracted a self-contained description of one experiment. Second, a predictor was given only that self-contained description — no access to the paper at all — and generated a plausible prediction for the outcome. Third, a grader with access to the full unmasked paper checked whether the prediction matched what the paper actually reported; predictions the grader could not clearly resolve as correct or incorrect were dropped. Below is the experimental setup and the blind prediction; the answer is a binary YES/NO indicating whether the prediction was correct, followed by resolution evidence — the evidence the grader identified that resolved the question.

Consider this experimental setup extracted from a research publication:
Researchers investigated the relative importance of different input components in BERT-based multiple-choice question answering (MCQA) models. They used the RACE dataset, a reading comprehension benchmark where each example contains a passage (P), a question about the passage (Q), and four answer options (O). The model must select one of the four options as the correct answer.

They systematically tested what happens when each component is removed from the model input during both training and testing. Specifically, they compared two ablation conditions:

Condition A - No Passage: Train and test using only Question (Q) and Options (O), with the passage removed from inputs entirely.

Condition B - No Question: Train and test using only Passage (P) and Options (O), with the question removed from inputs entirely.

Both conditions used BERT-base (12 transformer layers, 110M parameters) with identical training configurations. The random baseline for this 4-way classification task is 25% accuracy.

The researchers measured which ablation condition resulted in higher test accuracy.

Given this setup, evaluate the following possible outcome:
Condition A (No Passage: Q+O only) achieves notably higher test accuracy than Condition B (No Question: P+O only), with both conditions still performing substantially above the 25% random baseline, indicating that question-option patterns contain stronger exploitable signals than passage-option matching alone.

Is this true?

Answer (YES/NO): NO